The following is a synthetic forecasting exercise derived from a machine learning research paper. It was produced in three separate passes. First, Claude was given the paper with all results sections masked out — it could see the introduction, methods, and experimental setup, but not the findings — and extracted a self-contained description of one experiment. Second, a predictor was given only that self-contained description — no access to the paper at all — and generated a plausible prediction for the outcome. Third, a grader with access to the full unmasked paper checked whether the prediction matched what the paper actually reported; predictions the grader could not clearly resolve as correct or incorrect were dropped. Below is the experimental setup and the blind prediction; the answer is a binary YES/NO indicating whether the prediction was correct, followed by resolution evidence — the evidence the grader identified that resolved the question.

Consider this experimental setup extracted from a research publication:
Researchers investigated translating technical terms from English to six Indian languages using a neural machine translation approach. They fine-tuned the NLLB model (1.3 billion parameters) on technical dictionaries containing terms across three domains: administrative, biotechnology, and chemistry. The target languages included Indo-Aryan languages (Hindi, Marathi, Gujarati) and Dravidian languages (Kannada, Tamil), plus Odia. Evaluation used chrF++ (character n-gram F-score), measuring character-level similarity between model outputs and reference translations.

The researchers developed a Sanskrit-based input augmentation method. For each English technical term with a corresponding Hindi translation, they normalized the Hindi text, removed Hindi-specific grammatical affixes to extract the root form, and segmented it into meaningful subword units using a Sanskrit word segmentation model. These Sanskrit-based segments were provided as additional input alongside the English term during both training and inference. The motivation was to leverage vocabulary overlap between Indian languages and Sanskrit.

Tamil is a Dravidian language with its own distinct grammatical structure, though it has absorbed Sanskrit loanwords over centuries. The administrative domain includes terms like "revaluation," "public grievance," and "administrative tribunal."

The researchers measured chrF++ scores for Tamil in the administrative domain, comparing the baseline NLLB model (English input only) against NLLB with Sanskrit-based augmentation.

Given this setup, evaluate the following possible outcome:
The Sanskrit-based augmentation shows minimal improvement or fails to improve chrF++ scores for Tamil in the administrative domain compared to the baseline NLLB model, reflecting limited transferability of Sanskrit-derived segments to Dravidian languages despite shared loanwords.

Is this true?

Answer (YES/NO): YES